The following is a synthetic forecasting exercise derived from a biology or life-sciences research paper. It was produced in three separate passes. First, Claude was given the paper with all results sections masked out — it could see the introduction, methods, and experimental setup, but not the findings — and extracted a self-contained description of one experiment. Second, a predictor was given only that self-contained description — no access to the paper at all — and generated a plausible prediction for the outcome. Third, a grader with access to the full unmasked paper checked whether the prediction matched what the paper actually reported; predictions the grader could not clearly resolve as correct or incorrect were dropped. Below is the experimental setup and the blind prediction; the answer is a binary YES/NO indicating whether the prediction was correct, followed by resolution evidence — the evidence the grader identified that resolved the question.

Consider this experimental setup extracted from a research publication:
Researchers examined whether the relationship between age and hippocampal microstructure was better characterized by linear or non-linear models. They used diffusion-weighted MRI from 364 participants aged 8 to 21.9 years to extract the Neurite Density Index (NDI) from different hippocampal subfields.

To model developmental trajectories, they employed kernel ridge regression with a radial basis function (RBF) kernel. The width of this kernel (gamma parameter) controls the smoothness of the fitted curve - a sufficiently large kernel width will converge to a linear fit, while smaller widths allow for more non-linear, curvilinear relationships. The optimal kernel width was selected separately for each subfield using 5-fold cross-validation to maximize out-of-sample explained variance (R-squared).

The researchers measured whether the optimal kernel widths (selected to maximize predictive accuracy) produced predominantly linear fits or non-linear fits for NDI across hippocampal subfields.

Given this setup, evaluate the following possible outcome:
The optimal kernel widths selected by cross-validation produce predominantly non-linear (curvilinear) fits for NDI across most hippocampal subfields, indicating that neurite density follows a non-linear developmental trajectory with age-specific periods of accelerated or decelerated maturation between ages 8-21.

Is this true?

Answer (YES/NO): YES